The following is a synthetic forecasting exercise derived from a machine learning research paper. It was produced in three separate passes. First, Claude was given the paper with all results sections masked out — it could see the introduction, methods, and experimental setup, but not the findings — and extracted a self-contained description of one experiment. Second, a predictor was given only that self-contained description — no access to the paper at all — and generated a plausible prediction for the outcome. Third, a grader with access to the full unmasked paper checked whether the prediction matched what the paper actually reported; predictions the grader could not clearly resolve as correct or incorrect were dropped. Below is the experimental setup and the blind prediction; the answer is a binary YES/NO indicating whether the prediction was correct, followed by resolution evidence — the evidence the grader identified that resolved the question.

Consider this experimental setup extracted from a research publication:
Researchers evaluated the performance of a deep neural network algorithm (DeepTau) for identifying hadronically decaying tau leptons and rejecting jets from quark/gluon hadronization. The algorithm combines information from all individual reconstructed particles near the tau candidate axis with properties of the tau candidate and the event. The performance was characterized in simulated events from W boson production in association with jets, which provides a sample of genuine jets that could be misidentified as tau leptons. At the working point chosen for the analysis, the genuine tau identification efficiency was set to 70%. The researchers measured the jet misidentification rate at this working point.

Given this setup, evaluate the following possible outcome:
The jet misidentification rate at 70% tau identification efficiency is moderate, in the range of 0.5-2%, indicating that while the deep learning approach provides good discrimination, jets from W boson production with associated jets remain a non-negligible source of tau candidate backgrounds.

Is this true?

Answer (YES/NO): NO